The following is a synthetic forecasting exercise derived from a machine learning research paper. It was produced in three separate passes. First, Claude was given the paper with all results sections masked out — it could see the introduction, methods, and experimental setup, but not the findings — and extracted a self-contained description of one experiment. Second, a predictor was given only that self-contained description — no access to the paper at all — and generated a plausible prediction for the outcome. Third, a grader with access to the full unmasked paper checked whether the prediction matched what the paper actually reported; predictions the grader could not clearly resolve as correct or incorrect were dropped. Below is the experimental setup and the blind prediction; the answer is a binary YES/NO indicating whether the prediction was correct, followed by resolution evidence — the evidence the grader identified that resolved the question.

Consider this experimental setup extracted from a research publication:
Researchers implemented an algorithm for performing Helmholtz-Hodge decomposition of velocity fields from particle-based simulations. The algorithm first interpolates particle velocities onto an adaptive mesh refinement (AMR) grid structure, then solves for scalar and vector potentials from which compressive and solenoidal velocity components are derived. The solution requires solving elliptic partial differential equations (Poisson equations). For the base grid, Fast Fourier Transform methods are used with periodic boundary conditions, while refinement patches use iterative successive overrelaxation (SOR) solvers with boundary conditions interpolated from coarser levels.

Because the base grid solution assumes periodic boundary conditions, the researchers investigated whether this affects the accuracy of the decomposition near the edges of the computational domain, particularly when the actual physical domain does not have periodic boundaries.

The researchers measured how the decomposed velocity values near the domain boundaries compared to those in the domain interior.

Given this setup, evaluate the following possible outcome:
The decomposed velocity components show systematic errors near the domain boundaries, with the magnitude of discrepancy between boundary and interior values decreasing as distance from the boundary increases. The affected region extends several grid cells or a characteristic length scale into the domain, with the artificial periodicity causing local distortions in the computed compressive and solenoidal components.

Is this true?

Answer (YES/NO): YES